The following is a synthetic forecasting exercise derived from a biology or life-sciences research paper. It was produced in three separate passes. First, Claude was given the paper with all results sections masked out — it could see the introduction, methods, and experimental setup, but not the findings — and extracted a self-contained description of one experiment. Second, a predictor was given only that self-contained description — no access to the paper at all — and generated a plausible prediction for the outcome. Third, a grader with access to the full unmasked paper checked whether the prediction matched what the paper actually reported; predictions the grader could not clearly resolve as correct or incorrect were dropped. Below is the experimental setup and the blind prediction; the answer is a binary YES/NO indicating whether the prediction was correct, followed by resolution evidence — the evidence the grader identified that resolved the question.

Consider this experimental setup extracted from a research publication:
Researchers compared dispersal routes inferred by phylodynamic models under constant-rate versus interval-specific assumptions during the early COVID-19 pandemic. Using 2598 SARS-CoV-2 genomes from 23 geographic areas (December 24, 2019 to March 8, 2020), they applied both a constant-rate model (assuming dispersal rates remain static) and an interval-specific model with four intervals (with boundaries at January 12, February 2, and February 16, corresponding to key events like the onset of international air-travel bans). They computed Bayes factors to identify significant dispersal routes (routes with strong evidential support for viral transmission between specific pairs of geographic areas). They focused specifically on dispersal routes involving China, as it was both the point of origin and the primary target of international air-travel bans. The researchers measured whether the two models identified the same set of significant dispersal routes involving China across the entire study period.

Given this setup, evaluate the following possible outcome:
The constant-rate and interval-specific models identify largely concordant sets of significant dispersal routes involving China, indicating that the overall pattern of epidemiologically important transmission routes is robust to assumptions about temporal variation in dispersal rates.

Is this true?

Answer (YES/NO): NO